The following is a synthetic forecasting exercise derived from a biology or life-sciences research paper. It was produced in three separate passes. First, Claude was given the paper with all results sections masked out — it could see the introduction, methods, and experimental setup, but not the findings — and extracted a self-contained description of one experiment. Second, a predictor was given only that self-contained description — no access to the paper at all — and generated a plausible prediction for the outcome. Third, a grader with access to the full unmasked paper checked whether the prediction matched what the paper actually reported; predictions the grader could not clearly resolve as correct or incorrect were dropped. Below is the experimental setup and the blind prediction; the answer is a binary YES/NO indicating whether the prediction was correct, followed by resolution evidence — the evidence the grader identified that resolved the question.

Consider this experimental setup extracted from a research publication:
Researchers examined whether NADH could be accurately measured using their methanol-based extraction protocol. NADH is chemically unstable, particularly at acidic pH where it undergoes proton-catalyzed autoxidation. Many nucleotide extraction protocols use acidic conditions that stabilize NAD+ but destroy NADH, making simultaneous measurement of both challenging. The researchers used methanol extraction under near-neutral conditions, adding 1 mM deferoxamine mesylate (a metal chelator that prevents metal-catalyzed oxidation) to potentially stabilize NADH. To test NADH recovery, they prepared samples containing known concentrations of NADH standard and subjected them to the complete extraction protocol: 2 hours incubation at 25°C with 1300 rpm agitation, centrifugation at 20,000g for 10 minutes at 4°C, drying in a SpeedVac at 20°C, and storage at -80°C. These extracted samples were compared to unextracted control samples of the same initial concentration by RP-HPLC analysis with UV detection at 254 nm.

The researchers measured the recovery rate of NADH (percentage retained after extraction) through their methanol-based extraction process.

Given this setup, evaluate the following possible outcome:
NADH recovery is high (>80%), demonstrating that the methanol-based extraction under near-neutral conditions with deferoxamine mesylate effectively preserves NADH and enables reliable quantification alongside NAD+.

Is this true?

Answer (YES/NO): NO